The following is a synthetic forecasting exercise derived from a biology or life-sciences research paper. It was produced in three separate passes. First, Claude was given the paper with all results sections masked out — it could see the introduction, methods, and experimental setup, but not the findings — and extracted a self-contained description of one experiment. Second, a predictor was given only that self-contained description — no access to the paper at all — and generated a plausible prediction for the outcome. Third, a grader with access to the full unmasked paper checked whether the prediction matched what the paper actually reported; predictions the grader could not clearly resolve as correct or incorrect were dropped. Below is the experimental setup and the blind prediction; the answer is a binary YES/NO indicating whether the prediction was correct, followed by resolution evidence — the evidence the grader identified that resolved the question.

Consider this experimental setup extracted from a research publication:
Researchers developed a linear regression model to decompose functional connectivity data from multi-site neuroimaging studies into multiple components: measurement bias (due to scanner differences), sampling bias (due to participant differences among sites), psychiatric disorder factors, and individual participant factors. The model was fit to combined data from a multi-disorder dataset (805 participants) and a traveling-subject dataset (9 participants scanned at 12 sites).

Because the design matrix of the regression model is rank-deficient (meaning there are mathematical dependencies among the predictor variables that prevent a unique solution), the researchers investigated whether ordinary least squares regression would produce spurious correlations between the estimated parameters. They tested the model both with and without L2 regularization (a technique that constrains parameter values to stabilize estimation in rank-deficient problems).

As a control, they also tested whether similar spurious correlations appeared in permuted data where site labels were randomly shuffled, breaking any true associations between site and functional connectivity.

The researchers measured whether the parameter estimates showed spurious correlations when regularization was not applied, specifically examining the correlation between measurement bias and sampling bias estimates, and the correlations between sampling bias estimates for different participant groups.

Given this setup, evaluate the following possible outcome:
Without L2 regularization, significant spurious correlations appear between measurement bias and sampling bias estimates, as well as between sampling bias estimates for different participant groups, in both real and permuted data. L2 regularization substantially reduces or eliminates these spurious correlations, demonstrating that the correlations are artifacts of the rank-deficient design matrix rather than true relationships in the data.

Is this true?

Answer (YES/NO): YES